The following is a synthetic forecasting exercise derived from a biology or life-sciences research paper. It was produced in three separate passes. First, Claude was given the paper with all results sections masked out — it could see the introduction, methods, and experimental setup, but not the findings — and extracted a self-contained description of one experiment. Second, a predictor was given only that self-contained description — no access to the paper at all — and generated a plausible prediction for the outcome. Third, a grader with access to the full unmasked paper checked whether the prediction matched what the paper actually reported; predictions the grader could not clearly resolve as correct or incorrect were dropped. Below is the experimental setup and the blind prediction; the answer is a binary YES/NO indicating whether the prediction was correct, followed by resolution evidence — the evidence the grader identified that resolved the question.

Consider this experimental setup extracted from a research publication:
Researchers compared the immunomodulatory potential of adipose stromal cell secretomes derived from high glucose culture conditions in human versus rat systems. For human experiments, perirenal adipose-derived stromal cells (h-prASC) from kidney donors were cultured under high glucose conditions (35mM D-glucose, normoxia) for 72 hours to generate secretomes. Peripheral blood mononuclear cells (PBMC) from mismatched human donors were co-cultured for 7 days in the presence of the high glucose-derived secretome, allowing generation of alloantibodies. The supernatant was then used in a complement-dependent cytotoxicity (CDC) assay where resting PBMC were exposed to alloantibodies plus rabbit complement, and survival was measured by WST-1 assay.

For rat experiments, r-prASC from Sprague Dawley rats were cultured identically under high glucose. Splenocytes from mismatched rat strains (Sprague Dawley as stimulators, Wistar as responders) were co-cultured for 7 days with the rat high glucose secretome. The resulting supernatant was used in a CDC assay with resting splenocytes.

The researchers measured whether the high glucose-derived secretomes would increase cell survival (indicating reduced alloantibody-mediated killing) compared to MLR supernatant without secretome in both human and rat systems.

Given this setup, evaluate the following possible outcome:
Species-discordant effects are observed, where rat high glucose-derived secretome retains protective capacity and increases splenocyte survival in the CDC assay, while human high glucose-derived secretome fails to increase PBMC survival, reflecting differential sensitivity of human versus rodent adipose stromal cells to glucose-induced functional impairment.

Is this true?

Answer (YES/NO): YES